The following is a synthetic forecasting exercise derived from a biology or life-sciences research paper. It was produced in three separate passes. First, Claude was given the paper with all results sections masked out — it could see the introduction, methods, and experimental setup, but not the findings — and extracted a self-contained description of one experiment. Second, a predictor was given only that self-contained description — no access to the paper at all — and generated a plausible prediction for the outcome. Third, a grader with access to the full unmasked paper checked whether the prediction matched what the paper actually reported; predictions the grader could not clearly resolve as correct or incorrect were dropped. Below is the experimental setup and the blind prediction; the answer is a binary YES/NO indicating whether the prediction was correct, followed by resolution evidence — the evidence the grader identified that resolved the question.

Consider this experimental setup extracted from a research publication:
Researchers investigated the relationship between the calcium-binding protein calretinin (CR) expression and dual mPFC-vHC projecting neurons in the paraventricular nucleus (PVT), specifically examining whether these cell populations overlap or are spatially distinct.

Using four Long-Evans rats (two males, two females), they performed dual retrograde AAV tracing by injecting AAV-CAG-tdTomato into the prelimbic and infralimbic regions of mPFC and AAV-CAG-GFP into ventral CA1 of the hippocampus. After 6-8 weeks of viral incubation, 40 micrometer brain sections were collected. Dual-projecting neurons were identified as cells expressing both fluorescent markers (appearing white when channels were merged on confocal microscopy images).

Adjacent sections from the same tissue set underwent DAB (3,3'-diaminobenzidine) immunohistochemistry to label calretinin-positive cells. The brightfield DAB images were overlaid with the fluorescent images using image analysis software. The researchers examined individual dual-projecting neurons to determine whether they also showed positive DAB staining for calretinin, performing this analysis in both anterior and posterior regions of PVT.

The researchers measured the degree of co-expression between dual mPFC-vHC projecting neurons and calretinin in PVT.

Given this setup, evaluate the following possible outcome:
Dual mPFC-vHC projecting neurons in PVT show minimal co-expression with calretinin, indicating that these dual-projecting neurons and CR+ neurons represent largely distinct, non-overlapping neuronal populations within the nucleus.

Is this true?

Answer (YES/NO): YES